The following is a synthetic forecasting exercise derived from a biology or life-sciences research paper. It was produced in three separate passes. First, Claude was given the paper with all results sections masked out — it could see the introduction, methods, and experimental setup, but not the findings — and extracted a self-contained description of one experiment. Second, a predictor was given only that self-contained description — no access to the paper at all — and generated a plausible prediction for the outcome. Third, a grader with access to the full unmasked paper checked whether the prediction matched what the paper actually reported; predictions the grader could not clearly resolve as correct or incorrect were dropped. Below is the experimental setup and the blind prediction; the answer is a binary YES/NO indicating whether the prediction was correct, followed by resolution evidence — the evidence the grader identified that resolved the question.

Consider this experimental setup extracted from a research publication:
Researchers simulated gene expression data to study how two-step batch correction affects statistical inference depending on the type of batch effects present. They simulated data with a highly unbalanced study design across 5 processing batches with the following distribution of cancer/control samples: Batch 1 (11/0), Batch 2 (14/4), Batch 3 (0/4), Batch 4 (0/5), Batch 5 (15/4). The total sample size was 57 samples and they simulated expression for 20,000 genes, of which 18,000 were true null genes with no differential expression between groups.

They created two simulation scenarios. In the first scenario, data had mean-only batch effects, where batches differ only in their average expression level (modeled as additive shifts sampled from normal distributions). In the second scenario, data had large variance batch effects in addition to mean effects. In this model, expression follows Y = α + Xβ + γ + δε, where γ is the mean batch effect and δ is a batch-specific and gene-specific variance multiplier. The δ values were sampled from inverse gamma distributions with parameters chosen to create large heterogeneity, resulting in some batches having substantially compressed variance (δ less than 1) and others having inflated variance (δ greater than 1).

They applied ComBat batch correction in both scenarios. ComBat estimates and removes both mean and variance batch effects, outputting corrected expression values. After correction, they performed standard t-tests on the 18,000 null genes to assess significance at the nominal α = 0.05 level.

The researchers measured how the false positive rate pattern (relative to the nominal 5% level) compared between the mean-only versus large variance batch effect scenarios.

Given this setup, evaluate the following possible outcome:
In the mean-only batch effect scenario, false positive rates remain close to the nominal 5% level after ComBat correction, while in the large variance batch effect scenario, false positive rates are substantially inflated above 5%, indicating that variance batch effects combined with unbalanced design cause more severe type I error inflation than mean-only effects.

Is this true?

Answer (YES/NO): NO